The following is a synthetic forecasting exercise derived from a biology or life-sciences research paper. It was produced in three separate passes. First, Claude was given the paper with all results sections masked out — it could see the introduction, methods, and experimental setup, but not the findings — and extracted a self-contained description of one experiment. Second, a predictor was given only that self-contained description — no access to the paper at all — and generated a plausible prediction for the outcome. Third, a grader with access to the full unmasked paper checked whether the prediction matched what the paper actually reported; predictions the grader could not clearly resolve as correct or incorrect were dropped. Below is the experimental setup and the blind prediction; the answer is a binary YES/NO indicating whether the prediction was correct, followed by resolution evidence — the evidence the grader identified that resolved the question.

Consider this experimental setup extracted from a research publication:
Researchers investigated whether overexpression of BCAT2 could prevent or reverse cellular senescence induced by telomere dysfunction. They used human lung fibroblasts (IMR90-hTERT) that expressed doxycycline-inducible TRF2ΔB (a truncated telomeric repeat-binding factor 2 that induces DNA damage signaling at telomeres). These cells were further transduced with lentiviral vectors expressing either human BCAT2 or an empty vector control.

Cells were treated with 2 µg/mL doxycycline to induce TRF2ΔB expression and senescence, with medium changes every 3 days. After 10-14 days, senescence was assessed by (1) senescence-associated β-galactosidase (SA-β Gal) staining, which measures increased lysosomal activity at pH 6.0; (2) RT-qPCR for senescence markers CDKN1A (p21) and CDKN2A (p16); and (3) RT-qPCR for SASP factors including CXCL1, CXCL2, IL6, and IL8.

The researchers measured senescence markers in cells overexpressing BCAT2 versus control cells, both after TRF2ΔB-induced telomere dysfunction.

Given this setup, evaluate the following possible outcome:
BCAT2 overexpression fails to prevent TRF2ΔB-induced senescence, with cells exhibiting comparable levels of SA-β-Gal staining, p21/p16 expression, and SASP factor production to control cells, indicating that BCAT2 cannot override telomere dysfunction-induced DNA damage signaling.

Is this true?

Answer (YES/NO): NO